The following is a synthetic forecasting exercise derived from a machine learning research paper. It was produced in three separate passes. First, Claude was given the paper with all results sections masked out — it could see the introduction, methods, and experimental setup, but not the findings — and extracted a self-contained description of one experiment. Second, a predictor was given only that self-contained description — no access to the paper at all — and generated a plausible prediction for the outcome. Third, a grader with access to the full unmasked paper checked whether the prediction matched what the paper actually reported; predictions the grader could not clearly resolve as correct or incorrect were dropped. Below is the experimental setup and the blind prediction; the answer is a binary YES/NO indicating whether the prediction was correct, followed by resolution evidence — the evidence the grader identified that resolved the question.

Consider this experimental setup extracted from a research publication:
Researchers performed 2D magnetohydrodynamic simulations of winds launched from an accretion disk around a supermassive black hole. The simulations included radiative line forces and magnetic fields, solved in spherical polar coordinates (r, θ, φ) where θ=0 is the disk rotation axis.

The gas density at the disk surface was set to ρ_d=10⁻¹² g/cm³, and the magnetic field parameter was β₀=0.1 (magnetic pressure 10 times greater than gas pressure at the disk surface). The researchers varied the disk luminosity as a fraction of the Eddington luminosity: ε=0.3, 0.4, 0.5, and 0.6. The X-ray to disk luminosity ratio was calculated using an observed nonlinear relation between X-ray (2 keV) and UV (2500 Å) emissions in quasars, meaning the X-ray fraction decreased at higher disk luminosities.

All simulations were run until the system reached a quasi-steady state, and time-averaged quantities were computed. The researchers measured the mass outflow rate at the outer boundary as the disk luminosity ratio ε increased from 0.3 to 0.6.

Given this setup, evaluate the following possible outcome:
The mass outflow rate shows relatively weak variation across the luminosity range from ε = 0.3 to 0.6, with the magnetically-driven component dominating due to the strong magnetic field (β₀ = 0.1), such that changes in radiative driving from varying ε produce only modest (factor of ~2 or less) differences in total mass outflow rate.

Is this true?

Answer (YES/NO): YES